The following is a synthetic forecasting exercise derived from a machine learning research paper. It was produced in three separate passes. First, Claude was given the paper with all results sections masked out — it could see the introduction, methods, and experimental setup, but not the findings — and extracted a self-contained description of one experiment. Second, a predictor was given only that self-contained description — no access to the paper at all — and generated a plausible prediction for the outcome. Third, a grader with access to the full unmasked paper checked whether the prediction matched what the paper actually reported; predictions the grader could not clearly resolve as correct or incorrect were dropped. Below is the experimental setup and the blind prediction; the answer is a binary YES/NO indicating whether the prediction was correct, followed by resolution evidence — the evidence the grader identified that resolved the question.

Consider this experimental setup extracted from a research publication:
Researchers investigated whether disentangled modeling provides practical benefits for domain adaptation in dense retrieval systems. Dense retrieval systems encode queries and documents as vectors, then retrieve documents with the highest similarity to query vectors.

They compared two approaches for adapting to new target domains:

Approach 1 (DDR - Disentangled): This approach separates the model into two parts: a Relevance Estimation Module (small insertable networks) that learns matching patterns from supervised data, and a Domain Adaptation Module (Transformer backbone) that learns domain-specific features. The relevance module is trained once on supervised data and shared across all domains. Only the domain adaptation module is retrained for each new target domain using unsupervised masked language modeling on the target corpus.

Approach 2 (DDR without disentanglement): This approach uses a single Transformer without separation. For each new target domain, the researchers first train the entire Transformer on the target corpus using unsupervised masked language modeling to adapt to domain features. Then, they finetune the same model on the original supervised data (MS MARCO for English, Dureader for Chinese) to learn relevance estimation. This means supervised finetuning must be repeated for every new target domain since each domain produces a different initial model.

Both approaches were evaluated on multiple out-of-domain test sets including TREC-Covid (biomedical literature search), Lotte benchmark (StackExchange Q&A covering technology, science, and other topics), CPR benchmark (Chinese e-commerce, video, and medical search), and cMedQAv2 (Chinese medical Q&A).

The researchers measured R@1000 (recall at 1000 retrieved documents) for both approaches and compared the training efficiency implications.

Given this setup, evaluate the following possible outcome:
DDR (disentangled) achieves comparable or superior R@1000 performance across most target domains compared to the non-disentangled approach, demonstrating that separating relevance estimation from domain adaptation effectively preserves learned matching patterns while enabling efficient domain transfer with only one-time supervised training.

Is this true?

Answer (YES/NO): YES